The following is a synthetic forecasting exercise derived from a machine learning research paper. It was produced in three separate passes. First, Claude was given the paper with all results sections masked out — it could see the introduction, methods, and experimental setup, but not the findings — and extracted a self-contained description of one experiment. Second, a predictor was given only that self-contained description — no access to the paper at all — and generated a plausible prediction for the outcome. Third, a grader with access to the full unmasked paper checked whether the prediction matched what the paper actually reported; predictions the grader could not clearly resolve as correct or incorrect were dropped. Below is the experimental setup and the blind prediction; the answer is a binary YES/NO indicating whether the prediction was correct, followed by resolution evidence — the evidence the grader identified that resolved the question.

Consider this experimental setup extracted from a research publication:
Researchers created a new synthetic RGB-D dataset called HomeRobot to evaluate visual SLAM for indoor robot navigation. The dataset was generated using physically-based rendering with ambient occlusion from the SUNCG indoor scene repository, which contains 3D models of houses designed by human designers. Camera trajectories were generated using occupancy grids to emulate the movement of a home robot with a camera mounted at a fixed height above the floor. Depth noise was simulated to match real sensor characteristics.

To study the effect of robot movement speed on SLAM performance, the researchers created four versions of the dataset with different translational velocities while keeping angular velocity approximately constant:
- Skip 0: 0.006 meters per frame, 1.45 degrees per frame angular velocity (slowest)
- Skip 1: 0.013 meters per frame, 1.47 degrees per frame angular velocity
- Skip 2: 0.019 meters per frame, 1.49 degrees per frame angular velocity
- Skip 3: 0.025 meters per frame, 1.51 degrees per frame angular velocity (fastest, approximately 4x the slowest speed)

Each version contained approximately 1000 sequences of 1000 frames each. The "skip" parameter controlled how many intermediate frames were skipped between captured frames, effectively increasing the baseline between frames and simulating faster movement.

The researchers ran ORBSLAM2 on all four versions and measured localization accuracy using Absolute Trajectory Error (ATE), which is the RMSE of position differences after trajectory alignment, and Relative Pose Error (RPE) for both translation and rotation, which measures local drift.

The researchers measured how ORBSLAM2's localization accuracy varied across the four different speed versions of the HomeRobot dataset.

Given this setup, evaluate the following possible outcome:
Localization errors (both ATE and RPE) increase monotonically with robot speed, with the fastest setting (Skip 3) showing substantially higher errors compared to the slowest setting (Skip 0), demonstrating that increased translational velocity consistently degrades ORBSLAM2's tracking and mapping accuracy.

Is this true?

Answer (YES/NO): YES